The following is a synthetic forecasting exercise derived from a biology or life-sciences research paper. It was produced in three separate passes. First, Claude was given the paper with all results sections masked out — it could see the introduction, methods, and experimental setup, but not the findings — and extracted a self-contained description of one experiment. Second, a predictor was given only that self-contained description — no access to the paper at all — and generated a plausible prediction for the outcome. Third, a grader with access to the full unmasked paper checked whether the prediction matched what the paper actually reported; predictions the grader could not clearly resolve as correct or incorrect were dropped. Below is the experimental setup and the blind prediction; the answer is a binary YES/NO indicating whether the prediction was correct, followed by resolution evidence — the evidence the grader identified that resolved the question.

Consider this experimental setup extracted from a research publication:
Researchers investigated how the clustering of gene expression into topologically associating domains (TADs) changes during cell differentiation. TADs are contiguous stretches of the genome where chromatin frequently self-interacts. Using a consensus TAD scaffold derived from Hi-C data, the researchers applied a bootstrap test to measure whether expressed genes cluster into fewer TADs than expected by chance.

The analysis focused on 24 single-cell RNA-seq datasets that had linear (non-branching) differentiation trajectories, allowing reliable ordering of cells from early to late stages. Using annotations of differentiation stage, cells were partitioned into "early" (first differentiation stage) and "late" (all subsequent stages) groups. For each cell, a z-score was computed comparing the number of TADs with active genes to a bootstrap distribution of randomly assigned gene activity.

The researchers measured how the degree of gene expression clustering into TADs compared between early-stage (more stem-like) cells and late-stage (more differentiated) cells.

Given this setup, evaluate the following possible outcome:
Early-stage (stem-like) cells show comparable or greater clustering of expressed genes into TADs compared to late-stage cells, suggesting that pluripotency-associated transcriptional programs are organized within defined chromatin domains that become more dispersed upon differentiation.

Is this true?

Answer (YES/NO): YES